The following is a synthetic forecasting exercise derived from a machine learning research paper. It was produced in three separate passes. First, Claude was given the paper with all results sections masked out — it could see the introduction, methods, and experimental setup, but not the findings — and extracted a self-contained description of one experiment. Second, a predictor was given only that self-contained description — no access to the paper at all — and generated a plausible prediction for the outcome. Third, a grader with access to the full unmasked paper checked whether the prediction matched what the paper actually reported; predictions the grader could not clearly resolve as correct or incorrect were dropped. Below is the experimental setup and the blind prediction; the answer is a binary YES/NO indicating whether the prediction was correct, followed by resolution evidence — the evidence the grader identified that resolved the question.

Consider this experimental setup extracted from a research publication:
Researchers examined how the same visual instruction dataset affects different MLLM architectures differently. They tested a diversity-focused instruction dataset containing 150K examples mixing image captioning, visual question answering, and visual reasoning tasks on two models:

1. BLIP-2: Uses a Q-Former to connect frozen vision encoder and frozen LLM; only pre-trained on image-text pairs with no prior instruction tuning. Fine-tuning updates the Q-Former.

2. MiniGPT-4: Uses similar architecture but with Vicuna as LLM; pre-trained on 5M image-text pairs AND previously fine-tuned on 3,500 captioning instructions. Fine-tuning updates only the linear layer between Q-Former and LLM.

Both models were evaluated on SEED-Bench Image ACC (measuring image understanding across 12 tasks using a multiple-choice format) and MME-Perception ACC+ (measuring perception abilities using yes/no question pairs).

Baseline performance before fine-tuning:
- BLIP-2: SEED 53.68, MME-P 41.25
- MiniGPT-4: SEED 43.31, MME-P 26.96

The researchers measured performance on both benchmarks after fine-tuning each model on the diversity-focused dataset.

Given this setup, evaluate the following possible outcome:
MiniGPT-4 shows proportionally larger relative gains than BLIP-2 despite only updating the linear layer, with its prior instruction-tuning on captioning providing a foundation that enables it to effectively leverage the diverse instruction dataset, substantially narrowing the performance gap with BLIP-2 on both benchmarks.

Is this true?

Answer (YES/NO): NO